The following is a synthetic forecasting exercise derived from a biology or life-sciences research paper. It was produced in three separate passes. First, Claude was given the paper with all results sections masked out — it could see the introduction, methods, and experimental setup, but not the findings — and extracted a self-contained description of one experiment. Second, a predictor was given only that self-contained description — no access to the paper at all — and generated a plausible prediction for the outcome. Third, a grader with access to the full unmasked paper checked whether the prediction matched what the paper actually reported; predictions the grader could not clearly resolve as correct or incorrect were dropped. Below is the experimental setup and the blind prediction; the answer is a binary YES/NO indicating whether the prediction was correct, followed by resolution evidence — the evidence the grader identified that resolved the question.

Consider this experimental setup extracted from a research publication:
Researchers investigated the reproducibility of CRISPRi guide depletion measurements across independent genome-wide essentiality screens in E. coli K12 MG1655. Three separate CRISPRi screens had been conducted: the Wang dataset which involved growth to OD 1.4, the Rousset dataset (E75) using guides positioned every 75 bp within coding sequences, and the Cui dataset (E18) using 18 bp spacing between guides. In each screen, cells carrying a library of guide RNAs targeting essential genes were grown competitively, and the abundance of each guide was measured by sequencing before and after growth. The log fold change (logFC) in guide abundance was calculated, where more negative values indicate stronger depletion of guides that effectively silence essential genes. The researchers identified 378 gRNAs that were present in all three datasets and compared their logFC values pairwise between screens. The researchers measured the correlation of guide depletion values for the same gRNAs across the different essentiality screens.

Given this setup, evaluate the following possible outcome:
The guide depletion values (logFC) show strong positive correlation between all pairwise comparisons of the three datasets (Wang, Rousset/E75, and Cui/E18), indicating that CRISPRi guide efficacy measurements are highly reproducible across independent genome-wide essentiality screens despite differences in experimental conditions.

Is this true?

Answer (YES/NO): YES